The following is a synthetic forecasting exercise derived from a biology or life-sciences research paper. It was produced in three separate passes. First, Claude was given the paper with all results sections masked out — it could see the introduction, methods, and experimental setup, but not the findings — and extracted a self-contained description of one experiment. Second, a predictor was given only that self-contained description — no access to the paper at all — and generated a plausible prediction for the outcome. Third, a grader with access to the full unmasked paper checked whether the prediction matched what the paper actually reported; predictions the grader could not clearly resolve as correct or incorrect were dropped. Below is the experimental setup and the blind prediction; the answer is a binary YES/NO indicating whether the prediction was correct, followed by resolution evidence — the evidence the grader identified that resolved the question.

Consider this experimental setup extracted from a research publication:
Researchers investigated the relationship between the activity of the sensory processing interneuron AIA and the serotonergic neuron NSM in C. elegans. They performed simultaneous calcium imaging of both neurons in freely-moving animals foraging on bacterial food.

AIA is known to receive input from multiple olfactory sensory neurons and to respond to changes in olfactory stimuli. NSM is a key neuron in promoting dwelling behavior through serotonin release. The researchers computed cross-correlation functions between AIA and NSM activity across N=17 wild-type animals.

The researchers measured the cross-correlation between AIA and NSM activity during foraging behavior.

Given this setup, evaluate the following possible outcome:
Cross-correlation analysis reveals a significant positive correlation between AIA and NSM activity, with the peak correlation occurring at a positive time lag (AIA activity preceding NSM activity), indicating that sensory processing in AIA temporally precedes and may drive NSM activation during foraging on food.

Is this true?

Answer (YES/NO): NO